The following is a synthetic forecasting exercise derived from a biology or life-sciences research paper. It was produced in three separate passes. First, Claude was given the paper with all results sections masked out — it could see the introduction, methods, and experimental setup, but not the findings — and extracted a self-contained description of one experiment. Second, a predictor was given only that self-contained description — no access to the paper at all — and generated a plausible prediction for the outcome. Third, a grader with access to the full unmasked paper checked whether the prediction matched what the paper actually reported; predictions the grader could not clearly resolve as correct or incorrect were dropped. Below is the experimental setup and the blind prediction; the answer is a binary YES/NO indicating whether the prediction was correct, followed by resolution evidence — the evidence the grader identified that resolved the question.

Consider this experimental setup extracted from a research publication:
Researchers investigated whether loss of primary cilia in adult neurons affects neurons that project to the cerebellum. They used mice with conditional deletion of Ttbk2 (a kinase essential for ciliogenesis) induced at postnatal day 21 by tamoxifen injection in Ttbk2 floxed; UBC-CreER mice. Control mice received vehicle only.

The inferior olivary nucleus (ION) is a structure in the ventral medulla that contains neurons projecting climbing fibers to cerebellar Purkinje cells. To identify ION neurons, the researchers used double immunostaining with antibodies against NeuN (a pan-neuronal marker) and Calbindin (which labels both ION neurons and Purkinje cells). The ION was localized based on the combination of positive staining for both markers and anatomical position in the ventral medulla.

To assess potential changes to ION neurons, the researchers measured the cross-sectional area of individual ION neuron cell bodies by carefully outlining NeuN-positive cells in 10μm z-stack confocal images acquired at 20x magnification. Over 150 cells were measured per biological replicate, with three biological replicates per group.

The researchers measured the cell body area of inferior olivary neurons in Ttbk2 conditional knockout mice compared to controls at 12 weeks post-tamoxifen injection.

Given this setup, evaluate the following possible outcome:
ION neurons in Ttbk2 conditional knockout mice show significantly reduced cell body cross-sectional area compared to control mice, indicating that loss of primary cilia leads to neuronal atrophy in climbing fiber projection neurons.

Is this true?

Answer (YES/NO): YES